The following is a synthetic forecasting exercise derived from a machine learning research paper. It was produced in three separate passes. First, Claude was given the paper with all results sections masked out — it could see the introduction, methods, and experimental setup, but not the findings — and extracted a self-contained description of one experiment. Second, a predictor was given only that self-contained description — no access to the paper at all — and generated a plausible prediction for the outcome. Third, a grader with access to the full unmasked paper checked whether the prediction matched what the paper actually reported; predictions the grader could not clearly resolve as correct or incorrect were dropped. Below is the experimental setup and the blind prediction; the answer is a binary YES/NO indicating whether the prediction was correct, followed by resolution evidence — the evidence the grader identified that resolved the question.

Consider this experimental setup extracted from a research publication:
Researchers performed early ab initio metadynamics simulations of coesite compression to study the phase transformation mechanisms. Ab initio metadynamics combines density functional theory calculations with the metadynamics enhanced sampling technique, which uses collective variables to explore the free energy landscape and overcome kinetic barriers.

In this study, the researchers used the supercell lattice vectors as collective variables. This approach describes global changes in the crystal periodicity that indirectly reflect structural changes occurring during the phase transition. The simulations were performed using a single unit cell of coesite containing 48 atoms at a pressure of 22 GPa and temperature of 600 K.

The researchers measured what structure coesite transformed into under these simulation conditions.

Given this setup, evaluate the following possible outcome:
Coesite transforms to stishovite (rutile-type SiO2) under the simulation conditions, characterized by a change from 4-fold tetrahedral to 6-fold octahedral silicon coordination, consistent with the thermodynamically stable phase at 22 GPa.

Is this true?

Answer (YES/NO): NO